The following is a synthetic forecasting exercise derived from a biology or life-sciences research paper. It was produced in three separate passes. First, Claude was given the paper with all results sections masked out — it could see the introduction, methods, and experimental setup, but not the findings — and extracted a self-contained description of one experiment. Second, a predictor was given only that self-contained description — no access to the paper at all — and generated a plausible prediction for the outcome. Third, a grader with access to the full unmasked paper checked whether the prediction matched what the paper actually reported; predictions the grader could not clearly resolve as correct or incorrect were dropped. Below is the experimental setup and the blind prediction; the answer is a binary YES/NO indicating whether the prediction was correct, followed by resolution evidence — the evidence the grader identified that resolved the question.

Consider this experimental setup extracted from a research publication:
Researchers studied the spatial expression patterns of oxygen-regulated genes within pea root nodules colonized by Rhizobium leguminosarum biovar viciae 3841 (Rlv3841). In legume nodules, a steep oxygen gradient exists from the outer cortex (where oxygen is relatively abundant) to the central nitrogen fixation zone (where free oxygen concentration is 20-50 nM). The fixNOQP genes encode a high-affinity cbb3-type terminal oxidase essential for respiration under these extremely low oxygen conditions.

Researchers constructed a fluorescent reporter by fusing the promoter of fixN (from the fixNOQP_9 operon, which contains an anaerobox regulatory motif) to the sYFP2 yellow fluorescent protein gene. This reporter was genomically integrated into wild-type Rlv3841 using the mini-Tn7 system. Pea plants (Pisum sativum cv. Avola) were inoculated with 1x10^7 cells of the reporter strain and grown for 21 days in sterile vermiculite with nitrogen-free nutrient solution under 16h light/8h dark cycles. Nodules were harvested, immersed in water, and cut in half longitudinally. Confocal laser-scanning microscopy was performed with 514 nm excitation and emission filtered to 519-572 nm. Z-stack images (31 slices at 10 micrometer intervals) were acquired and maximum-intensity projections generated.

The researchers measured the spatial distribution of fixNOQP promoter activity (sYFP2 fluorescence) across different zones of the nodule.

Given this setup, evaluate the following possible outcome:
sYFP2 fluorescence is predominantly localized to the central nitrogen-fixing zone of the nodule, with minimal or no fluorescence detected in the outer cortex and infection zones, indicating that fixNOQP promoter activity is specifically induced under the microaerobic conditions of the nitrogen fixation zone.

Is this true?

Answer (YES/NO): NO